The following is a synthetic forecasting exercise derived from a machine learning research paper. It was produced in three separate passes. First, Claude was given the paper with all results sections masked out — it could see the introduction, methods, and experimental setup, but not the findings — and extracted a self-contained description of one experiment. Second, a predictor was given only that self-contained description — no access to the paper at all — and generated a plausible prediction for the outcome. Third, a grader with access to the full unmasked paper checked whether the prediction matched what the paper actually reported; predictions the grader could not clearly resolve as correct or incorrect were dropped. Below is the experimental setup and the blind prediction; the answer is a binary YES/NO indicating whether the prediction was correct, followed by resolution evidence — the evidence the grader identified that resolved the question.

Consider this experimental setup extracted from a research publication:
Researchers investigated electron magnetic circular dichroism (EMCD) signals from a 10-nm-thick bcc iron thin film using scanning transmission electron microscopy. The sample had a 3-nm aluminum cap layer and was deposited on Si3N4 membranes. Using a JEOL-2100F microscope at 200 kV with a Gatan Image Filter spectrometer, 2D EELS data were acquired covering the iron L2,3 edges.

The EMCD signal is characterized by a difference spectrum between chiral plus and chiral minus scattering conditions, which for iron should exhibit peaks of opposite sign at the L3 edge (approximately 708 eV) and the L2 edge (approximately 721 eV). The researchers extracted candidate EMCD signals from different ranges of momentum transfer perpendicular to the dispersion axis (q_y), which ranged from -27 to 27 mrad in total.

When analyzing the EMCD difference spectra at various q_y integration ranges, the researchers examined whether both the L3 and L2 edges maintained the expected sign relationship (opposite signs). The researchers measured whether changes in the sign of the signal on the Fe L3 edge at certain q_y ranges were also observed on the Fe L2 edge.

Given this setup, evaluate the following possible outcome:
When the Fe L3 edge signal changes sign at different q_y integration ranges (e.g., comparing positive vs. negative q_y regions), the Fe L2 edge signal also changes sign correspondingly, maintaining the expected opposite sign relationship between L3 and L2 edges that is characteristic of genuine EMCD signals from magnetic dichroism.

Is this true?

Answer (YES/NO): NO